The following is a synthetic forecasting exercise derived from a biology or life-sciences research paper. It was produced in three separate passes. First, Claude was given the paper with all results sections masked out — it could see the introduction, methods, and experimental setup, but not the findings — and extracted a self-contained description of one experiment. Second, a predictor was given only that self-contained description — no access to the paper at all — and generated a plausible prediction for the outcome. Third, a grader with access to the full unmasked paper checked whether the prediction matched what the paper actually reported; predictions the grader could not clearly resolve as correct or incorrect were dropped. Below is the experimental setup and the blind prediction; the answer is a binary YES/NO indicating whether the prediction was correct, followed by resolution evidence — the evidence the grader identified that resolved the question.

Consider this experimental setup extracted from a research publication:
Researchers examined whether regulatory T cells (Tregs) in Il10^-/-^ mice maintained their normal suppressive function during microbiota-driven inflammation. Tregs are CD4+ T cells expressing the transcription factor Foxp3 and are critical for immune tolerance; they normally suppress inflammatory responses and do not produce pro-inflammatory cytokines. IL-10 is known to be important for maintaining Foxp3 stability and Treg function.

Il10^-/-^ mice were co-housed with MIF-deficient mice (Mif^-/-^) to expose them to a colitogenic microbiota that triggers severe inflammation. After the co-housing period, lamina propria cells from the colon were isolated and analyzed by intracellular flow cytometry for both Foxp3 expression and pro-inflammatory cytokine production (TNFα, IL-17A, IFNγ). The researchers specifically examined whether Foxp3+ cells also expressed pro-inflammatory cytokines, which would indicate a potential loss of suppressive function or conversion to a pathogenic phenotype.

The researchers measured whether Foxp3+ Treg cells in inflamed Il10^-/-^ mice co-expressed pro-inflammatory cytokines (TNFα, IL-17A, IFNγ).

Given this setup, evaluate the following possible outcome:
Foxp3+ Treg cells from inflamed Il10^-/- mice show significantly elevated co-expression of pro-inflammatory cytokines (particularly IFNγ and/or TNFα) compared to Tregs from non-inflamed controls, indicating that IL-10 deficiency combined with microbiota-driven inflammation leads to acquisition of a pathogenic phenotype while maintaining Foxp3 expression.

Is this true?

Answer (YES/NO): YES